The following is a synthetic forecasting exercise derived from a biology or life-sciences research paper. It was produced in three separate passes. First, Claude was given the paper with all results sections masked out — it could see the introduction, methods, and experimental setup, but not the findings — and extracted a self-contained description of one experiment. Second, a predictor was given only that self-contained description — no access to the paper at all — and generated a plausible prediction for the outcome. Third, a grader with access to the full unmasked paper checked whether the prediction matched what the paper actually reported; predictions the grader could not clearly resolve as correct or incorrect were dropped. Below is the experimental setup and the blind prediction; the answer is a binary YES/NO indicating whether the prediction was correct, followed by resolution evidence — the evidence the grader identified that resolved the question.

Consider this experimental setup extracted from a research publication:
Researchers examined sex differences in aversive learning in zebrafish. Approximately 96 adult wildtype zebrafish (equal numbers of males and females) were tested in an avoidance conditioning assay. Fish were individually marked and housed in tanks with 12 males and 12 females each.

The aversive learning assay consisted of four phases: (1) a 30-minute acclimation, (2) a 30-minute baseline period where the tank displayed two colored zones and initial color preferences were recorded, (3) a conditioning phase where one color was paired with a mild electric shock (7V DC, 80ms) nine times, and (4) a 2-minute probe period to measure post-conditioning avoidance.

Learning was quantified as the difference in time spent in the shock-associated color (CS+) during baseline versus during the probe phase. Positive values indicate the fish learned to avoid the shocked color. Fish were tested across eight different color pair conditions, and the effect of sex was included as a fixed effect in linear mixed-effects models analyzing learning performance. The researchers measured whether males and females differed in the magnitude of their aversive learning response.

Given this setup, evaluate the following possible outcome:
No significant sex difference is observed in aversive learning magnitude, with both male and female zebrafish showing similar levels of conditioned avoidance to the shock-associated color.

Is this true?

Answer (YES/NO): YES